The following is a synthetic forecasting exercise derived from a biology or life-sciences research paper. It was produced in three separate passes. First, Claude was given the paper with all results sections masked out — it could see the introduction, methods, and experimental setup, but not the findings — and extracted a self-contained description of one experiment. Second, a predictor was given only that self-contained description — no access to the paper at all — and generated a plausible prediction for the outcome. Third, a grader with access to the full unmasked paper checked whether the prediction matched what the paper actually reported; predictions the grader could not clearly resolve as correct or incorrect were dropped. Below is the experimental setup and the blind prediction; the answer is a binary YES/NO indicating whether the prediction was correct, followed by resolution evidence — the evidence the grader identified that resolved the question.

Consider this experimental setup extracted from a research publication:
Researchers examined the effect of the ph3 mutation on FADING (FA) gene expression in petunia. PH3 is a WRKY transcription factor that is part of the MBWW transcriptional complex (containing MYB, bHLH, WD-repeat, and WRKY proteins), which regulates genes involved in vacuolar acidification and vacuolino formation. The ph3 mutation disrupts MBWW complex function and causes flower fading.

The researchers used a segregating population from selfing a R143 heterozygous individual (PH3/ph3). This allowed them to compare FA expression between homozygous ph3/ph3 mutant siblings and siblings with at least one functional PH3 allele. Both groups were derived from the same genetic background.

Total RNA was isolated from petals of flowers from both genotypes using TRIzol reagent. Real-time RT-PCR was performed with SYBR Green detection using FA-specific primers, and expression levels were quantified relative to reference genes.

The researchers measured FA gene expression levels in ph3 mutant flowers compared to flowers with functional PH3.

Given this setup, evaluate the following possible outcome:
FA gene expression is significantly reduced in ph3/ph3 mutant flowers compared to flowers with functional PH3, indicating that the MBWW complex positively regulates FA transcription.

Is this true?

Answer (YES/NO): NO